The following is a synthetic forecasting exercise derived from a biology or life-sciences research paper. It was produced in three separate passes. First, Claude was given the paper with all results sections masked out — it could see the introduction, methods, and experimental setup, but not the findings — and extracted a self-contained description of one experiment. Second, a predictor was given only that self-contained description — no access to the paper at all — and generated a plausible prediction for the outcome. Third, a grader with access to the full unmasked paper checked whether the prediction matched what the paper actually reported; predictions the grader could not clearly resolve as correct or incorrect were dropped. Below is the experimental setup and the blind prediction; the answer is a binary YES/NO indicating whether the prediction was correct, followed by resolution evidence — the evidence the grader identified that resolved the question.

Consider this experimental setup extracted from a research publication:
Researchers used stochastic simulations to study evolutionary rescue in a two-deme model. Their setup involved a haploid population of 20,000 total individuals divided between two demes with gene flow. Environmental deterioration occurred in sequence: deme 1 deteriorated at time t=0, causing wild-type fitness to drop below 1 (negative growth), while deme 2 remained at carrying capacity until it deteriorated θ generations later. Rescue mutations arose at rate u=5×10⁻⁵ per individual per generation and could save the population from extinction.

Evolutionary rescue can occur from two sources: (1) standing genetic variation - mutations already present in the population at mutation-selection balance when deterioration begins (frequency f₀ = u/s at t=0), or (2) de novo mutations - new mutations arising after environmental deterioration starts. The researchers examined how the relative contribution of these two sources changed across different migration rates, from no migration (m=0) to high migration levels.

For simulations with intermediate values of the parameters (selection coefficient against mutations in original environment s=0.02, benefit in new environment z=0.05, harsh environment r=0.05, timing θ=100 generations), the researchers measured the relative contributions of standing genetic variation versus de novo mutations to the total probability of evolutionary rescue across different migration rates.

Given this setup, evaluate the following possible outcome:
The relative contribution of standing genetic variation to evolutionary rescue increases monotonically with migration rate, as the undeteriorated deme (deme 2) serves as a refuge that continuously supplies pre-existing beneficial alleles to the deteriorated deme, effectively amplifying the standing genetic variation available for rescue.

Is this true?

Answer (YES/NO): NO